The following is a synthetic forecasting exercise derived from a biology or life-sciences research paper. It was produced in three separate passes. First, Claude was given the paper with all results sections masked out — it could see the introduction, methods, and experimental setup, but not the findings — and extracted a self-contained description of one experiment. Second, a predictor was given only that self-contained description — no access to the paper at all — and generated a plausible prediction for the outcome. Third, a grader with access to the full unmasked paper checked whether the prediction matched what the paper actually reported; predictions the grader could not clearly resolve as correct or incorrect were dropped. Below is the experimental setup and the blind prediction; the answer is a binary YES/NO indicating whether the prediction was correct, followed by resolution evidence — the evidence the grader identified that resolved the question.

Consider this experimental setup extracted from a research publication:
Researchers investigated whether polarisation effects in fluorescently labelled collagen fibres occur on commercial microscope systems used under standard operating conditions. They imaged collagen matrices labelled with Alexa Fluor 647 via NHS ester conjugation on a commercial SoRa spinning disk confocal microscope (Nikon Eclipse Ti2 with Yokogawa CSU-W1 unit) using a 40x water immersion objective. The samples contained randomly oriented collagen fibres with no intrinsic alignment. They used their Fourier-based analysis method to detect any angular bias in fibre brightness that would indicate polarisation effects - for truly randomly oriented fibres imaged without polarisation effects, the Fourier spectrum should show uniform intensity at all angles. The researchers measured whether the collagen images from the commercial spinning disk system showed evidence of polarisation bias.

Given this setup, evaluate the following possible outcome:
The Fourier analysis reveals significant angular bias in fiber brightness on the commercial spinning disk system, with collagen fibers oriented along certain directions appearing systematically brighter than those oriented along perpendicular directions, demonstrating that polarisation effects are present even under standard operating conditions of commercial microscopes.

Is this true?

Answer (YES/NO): YES